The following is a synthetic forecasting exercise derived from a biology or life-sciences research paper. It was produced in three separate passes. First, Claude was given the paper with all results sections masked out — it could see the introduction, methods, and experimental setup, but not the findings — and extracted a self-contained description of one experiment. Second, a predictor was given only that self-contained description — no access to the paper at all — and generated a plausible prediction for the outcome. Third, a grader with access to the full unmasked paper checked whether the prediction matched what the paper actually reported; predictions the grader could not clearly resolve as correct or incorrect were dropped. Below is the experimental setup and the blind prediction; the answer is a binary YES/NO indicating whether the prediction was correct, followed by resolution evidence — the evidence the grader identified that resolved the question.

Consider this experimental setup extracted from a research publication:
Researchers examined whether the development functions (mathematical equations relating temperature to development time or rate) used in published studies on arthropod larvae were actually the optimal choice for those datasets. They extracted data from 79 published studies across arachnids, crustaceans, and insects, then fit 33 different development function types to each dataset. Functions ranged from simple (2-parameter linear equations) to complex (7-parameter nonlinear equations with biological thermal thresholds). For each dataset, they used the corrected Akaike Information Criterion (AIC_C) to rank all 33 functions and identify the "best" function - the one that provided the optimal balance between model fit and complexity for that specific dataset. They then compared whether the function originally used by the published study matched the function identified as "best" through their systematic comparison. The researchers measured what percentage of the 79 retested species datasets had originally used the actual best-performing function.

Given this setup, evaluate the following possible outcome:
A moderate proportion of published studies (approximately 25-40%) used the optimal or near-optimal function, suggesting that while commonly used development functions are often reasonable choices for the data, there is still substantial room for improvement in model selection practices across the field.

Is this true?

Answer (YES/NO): NO